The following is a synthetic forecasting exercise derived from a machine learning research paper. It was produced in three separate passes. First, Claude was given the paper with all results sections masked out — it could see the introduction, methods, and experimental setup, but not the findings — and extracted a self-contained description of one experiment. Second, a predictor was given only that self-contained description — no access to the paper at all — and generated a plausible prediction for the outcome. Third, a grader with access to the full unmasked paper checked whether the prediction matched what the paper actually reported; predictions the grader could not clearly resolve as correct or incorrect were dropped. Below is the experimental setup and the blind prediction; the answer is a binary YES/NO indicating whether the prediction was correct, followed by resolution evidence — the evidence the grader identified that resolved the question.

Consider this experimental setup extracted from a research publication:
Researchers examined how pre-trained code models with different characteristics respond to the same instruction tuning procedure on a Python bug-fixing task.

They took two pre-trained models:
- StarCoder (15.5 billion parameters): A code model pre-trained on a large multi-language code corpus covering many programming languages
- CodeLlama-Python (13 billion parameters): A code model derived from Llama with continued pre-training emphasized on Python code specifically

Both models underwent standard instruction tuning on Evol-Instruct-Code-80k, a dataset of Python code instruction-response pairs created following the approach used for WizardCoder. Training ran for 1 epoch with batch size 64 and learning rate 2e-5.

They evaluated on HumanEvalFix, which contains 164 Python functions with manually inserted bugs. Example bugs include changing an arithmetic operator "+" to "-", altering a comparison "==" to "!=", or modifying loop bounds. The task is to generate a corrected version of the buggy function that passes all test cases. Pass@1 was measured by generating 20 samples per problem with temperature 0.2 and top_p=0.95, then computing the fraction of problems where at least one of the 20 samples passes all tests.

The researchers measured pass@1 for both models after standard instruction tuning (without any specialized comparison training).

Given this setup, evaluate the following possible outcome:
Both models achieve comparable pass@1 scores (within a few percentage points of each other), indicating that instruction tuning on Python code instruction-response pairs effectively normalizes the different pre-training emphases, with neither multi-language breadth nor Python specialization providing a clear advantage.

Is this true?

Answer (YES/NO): NO